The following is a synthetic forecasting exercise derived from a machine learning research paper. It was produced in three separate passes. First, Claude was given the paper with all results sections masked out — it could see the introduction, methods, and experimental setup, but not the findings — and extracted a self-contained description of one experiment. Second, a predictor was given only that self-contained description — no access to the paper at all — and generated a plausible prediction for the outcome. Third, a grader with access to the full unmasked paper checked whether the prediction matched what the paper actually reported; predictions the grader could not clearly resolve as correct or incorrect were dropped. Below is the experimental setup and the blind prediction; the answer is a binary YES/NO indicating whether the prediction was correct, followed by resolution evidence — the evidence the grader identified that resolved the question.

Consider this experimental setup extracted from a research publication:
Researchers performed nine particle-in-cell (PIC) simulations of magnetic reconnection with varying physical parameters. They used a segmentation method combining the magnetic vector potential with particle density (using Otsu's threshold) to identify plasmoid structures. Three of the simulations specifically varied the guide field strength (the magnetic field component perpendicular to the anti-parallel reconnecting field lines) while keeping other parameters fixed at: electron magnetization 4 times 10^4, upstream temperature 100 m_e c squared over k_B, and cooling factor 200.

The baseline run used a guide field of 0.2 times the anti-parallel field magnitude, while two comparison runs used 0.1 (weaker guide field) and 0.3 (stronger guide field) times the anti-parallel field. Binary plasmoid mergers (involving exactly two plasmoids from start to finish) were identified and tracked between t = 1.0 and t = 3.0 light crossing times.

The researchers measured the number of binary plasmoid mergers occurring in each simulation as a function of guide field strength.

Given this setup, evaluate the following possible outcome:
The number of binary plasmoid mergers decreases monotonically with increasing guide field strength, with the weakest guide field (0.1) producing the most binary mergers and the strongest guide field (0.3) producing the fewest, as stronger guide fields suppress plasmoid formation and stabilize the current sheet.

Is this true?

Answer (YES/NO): NO